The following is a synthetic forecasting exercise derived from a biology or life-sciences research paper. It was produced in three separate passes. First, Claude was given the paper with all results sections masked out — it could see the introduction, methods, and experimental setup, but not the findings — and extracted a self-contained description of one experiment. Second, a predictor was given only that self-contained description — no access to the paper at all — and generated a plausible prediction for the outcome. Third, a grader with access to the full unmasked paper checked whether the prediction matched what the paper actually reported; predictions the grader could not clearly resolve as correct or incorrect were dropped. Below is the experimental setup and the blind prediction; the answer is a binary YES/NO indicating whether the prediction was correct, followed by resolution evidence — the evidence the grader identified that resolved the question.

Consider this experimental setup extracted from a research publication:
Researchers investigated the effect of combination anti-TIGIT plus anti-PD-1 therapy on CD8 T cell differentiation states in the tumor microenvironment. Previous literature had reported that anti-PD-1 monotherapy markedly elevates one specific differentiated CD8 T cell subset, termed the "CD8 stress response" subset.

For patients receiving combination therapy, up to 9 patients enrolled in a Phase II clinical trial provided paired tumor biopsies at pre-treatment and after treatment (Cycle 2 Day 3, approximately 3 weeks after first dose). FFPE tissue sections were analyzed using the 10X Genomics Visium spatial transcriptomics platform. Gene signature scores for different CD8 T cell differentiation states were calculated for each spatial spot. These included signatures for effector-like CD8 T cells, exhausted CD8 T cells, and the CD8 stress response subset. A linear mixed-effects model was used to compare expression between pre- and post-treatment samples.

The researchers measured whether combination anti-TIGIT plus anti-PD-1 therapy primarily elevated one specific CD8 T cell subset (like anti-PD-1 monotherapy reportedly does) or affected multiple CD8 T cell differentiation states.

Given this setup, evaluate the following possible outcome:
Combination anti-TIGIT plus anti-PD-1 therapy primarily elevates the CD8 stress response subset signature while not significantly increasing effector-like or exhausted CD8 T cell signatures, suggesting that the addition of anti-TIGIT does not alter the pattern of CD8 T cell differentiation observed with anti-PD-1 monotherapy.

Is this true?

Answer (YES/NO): NO